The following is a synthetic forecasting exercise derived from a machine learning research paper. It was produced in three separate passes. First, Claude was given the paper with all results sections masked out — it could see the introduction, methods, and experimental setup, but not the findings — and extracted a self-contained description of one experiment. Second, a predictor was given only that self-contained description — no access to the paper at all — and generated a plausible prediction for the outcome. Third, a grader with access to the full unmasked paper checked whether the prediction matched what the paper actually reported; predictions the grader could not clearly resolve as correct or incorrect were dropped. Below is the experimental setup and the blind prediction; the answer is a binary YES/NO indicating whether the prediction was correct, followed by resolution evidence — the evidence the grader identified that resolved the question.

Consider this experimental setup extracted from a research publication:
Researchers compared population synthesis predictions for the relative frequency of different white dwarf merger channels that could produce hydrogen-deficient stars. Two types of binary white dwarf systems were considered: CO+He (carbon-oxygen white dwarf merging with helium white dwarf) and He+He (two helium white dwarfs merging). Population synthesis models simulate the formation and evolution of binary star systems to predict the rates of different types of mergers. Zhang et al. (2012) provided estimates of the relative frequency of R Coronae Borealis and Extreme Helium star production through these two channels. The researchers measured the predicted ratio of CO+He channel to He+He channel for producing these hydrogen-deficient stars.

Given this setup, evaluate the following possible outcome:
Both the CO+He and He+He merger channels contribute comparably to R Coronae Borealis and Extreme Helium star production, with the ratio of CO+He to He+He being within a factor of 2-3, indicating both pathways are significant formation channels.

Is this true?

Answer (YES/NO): NO